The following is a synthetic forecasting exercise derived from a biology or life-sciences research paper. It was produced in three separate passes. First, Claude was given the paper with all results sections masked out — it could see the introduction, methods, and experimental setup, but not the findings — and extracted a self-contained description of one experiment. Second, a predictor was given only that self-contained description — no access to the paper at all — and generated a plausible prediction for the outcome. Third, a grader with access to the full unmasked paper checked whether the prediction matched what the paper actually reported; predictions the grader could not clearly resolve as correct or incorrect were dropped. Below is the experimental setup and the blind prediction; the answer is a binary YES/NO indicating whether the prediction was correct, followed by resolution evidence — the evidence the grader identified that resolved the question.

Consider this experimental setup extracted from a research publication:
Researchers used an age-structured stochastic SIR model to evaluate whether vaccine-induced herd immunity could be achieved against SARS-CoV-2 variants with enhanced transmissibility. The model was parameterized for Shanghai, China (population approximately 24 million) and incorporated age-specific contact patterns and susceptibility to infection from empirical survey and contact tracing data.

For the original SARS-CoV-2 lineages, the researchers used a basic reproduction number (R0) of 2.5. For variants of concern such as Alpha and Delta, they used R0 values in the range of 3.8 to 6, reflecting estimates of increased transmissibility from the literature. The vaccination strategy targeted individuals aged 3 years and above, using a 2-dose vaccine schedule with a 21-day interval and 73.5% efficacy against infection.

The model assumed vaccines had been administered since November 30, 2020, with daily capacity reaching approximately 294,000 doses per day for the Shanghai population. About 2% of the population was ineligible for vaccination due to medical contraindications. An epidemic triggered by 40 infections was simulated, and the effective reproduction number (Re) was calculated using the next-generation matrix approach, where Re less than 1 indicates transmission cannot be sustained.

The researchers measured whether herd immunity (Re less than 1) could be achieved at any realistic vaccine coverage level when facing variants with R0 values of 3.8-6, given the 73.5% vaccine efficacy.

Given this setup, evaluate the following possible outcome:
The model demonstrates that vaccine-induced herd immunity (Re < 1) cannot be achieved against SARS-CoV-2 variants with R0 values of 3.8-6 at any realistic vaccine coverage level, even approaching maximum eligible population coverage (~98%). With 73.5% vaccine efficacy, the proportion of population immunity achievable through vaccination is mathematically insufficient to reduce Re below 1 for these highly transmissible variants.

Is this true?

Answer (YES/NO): YES